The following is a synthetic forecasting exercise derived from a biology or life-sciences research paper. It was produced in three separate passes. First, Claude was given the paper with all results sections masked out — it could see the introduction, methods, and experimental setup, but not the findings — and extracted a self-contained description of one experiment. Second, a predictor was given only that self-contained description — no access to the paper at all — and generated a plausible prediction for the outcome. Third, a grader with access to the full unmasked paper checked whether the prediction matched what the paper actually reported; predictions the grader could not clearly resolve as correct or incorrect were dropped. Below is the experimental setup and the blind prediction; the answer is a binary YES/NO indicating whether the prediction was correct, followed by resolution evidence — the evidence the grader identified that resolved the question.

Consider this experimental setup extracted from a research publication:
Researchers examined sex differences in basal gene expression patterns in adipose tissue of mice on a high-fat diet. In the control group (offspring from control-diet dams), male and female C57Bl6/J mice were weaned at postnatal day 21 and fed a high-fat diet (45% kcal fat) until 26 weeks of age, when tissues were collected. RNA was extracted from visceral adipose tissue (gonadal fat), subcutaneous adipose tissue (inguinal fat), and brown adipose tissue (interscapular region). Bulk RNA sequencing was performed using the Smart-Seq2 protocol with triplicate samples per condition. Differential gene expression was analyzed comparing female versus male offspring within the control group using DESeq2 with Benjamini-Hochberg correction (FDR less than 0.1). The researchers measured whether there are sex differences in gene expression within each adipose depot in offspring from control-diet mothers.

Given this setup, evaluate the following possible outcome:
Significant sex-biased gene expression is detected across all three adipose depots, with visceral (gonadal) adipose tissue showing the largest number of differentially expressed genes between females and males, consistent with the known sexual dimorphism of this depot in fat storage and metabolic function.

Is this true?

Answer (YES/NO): NO